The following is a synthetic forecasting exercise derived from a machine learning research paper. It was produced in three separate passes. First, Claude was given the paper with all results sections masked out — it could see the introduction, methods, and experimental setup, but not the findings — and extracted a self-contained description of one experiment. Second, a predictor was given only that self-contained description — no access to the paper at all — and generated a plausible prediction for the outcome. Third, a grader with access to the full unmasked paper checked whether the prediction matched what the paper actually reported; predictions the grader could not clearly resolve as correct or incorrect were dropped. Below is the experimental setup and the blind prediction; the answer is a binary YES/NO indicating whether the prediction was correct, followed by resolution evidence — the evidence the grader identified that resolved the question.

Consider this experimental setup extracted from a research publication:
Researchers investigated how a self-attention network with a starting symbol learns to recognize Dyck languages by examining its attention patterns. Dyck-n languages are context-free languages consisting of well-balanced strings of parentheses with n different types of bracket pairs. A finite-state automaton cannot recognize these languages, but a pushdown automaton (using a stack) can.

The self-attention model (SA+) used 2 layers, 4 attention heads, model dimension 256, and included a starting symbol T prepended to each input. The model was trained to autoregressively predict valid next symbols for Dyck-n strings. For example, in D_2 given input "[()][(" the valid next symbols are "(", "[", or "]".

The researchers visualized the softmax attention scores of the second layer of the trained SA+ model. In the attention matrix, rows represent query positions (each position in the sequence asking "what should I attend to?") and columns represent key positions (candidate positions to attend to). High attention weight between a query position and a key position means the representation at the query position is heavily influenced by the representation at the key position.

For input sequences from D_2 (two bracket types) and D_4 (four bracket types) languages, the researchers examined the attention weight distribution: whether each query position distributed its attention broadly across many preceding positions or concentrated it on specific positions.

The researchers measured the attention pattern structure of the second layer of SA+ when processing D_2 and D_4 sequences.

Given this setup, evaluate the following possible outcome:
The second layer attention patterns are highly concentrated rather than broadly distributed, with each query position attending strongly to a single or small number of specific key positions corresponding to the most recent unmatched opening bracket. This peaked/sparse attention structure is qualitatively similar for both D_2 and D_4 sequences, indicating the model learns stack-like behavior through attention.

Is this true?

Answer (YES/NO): YES